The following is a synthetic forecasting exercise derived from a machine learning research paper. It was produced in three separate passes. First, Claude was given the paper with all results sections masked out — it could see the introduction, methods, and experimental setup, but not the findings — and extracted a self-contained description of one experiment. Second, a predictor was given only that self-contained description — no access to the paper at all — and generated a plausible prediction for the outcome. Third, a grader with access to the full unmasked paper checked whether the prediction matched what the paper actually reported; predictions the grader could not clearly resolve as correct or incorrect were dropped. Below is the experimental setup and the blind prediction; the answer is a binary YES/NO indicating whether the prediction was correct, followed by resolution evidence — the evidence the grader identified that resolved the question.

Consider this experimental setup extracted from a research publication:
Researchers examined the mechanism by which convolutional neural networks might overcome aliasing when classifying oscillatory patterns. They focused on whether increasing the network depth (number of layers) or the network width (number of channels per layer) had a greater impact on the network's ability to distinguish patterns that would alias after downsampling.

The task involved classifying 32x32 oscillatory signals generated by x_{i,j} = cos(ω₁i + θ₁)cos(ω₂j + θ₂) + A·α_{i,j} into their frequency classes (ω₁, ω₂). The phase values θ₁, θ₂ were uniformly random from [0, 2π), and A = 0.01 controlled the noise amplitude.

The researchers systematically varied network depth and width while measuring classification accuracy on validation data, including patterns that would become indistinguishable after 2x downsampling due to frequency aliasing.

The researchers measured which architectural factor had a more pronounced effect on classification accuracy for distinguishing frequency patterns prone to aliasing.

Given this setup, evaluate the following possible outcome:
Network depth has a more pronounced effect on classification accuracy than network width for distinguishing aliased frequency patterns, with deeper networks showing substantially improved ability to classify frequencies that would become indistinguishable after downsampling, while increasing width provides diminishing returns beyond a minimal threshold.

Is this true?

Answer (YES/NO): NO